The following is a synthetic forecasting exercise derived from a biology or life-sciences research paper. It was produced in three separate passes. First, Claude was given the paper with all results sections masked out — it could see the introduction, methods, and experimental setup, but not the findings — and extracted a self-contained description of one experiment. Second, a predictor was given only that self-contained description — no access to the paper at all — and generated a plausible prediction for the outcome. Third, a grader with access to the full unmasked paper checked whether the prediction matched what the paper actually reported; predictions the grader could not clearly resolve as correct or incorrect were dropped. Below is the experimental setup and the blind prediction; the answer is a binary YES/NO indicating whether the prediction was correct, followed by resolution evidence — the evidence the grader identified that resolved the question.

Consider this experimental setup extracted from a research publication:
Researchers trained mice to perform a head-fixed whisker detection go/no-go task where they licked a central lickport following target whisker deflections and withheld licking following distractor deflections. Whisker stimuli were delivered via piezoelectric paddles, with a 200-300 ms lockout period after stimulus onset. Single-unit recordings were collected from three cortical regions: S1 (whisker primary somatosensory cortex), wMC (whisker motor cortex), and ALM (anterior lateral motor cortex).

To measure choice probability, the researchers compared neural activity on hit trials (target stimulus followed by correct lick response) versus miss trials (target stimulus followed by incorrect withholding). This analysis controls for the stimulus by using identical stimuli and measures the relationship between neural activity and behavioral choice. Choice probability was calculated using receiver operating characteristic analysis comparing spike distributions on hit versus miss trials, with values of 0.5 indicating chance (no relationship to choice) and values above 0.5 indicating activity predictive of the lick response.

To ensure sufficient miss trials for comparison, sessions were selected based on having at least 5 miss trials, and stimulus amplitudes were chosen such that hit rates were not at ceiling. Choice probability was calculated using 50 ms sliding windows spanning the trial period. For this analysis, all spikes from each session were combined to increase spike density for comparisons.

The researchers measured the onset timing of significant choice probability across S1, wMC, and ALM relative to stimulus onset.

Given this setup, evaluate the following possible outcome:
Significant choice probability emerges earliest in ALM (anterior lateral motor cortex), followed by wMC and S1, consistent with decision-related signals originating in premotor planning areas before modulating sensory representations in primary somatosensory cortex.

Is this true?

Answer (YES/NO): NO